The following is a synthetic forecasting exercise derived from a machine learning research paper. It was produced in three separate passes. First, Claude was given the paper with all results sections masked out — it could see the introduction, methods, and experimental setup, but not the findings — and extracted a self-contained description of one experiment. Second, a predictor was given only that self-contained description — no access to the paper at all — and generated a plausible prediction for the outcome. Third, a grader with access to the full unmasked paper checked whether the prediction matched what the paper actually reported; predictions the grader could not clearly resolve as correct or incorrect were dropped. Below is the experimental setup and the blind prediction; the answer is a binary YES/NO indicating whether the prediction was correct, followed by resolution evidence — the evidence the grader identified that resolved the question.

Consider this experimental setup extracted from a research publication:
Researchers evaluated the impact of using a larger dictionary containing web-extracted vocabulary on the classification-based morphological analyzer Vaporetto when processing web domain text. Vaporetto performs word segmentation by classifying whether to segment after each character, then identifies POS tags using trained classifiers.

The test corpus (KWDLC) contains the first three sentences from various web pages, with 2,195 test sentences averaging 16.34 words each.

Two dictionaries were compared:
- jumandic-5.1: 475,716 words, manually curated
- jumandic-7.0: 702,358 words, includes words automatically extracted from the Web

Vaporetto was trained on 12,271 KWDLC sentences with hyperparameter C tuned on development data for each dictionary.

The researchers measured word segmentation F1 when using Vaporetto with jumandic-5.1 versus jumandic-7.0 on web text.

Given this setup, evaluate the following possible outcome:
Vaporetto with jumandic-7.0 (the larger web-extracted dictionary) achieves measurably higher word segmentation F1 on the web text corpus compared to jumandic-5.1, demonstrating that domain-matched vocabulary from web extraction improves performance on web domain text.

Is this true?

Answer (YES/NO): YES